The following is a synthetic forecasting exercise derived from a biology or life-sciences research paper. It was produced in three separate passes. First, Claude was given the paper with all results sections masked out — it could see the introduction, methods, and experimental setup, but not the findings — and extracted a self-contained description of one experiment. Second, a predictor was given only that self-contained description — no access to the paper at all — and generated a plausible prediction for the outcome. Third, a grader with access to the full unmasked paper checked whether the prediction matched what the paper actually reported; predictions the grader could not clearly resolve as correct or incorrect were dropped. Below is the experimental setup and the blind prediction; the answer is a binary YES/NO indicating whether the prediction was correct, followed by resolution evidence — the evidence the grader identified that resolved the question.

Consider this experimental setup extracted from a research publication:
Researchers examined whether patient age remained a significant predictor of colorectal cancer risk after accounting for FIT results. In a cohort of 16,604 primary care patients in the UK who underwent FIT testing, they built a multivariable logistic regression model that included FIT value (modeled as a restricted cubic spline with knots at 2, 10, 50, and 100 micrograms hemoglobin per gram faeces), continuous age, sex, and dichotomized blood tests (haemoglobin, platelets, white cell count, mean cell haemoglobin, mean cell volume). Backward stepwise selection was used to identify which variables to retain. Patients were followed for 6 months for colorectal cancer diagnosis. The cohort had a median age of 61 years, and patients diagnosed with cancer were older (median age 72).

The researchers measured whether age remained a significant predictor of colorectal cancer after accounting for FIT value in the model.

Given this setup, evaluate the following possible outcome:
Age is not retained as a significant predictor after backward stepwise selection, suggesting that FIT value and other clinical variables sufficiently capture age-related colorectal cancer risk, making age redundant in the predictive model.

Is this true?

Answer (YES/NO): YES